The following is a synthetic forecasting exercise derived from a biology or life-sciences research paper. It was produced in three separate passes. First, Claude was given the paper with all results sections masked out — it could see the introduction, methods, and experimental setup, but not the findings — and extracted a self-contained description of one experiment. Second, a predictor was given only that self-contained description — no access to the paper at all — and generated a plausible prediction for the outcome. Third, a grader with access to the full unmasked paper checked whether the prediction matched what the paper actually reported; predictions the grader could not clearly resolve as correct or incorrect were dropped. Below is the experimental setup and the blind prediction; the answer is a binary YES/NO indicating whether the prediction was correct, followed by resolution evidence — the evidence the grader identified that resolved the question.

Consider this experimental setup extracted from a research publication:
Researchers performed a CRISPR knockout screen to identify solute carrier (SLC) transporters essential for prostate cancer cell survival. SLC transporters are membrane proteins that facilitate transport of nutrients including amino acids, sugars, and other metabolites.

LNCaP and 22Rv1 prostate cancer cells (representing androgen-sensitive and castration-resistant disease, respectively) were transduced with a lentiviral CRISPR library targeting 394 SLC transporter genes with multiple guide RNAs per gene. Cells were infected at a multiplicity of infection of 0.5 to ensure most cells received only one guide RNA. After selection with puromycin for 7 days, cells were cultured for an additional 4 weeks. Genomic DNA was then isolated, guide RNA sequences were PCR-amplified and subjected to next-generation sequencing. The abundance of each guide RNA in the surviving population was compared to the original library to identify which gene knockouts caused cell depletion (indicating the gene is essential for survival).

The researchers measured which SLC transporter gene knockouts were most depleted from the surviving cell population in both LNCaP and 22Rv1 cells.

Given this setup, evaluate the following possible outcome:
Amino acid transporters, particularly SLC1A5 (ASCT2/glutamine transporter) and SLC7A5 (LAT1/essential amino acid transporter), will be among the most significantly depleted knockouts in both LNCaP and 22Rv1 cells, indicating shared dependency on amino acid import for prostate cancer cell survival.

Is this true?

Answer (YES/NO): NO